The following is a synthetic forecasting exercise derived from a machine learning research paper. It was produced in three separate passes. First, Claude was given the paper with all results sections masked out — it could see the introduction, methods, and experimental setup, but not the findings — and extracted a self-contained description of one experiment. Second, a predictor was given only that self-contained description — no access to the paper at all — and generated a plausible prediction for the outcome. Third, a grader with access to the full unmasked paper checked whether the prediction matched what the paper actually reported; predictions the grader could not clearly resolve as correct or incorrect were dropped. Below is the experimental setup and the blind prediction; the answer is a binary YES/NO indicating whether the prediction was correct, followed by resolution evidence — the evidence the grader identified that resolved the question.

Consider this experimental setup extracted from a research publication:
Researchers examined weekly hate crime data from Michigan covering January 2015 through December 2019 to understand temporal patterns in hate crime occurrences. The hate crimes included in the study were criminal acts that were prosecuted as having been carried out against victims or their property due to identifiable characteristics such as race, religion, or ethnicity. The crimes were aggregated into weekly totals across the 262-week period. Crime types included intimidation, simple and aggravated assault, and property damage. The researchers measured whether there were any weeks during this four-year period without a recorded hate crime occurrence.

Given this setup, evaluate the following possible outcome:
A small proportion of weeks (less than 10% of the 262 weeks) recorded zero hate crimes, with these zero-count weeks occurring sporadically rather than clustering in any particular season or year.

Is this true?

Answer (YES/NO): NO